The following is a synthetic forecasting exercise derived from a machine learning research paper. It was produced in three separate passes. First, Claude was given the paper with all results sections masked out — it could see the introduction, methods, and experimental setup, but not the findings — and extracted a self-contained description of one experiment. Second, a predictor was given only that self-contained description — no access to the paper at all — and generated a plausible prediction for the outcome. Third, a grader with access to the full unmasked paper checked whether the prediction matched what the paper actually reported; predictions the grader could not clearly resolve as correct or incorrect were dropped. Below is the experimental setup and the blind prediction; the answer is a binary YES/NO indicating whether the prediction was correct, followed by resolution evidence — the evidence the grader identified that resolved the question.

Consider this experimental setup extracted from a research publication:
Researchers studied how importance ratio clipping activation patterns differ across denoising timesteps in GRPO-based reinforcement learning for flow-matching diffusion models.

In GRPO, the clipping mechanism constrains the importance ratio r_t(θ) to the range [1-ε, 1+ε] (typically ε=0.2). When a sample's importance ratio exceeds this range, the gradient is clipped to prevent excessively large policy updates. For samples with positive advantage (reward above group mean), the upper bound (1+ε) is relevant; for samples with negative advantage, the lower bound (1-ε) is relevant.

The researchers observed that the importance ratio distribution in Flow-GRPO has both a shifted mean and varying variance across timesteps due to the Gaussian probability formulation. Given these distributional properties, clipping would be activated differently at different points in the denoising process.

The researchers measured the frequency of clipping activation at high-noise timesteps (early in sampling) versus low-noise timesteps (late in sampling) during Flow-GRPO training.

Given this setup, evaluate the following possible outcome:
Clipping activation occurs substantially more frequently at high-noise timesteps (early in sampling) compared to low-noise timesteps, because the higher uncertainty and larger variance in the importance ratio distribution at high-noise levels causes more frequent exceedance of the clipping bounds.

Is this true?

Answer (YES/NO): NO